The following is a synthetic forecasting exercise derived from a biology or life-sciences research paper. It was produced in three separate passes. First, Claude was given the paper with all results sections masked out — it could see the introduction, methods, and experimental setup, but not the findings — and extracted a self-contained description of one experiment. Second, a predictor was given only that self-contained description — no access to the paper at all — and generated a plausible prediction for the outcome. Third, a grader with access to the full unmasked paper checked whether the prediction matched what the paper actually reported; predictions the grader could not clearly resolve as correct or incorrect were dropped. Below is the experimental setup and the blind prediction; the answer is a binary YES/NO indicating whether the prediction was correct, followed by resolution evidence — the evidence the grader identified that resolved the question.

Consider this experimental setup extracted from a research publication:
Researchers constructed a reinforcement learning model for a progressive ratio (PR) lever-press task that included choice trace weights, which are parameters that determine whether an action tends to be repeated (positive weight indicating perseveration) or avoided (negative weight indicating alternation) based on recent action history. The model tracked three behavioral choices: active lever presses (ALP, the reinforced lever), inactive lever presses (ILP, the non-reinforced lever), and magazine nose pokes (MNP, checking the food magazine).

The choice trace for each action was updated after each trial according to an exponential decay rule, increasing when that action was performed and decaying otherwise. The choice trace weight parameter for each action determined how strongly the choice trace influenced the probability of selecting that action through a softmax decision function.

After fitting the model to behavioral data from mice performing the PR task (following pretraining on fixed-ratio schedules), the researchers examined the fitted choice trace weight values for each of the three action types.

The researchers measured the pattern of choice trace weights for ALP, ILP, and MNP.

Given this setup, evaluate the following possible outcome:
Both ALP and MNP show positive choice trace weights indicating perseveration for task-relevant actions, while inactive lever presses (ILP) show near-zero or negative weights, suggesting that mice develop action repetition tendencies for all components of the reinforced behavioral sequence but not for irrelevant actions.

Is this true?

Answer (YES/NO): NO